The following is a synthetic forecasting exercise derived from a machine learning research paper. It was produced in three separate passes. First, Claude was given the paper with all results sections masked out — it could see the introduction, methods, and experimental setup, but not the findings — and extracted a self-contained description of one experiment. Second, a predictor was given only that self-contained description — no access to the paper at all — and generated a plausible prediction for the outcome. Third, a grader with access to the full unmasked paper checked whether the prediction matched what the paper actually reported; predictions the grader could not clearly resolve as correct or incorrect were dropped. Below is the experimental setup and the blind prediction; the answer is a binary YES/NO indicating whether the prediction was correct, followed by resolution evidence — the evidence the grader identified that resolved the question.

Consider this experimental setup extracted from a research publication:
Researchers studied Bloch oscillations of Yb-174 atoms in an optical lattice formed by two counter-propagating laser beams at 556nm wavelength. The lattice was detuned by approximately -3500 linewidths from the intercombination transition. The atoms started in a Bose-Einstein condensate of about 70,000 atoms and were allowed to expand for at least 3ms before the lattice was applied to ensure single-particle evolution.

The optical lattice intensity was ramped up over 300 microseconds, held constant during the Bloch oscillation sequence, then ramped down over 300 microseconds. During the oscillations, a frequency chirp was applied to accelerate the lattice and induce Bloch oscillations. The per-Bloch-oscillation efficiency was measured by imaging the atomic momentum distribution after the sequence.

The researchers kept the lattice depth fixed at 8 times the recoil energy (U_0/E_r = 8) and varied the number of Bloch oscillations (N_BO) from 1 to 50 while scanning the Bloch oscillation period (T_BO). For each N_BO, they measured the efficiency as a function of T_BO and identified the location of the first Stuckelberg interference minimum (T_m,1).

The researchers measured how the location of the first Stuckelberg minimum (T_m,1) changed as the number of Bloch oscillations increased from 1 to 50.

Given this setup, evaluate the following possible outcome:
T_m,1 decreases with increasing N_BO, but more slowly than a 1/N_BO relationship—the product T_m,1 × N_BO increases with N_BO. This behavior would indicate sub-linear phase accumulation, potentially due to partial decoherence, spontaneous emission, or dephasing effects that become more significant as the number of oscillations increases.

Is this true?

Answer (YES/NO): NO